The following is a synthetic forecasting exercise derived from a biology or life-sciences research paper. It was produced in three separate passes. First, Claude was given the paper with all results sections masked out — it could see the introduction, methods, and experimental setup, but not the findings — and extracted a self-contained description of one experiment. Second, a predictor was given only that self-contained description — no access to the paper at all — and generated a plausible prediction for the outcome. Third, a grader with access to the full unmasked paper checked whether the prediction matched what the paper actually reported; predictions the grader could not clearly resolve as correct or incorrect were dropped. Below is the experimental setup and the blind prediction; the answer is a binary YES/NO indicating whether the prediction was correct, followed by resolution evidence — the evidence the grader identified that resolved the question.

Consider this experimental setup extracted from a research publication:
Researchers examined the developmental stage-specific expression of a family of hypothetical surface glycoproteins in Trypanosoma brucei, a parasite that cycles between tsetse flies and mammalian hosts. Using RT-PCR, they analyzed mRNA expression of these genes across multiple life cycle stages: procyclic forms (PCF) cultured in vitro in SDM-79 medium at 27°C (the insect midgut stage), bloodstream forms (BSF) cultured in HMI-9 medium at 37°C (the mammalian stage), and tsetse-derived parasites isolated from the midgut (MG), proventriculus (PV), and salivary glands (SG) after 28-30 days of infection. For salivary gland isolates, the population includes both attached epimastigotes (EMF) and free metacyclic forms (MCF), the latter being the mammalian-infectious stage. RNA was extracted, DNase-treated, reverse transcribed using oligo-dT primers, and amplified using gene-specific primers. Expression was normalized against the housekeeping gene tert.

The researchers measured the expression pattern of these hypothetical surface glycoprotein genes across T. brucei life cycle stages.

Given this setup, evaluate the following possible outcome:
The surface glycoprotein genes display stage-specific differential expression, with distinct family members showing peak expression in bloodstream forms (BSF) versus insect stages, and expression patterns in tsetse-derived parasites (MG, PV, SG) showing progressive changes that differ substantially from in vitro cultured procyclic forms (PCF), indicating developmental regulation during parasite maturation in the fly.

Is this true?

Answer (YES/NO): NO